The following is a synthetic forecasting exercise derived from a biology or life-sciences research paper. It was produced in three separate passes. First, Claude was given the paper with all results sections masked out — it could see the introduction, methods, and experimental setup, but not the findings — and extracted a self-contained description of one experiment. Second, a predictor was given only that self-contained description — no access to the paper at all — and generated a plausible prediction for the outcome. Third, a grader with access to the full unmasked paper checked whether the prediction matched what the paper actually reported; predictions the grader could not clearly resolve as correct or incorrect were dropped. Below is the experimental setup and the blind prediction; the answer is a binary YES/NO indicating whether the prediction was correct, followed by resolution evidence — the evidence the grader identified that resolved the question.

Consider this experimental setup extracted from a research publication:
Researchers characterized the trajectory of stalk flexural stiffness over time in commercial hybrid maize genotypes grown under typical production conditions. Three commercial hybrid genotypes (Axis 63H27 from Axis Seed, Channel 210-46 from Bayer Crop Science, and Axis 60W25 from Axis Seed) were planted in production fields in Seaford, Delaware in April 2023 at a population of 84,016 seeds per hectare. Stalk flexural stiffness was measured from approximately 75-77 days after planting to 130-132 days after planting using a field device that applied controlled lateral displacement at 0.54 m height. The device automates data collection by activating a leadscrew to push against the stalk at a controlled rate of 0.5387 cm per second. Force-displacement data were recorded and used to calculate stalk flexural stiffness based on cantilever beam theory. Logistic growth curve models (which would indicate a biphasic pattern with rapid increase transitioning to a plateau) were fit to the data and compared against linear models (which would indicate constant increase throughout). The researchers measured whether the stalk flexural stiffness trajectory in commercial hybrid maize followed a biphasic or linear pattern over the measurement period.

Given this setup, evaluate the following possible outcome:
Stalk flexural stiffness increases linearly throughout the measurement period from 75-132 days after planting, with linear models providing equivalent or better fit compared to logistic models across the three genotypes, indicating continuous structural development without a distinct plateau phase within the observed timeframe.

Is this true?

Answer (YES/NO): NO